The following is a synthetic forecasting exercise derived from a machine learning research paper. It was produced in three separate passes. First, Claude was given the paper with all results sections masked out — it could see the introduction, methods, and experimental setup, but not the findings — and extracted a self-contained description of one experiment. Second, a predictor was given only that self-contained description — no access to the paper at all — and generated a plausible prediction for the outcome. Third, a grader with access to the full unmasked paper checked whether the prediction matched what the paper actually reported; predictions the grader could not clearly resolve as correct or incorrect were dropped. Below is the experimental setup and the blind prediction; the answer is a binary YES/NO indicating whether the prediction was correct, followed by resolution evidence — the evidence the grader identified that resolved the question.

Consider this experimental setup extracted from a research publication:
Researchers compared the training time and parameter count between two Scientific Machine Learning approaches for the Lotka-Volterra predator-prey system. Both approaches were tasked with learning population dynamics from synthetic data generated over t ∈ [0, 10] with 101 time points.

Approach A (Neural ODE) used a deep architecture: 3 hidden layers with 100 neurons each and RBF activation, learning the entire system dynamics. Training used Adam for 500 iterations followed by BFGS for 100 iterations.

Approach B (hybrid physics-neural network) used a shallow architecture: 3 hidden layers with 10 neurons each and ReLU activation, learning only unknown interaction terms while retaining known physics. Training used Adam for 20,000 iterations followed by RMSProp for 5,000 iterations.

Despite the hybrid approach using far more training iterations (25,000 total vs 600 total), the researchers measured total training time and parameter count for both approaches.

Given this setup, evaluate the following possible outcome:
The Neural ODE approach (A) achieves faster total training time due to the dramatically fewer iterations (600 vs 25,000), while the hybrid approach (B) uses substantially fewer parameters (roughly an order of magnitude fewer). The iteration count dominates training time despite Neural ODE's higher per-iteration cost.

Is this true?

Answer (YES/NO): NO